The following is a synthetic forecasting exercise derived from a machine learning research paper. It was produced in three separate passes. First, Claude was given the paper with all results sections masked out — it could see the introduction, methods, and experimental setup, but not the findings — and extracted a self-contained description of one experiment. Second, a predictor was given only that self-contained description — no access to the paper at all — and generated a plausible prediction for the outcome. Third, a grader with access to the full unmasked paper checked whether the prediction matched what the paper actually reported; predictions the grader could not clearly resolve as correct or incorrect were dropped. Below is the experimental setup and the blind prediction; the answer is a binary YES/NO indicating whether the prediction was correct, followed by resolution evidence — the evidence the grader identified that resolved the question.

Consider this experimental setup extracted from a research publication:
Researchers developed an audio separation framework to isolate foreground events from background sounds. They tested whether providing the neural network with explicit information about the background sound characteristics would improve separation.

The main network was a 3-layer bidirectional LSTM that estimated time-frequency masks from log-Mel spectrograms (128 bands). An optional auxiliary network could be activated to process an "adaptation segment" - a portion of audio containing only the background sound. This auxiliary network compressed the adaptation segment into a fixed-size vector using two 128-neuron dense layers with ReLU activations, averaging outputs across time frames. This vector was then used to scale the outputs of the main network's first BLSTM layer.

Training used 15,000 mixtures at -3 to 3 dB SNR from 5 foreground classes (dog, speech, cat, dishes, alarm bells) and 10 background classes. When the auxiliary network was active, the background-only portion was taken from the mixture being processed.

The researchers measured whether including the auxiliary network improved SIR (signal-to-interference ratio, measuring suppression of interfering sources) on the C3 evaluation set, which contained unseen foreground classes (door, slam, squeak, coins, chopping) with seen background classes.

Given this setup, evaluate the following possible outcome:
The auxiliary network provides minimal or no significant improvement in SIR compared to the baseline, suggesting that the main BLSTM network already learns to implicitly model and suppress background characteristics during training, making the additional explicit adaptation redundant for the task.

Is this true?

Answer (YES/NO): YES